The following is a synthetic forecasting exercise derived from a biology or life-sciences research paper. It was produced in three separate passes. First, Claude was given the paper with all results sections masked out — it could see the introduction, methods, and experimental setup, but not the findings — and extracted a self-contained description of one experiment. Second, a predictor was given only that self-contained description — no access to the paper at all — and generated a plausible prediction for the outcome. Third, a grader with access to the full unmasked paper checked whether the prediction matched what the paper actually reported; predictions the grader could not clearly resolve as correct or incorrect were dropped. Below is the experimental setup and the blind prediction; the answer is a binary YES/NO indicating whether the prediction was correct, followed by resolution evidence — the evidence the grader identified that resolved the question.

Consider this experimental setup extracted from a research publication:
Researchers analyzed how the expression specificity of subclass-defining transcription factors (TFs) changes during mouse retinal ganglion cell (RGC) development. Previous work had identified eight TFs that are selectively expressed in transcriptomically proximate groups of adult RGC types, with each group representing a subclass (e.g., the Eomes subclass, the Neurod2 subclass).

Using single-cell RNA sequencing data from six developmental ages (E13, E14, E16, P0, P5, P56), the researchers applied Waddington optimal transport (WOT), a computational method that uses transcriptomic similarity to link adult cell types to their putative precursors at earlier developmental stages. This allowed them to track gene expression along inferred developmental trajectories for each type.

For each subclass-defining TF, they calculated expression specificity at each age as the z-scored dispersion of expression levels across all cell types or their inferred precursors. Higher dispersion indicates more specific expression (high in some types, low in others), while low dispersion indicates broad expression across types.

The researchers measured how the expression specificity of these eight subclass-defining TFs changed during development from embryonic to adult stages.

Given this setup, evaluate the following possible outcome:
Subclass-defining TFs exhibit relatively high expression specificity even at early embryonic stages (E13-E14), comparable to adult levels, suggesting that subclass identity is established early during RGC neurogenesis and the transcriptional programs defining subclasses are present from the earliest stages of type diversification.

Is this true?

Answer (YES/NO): NO